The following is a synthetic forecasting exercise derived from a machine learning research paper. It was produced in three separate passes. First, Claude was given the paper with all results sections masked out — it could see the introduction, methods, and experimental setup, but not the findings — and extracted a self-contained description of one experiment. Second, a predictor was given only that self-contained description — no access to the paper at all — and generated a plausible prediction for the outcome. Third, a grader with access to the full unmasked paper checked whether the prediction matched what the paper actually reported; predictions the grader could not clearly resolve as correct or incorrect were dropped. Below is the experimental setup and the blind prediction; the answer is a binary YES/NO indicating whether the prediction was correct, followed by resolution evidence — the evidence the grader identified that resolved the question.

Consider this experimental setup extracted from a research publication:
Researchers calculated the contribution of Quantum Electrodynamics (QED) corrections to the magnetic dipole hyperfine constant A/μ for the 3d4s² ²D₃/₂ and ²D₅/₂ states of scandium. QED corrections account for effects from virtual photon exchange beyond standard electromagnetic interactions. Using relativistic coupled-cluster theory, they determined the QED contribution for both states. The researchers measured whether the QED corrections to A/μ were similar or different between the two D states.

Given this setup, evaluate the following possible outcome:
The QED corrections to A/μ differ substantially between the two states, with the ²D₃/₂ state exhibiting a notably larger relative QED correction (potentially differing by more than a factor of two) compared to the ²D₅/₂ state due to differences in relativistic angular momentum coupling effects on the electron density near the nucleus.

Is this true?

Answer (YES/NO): NO